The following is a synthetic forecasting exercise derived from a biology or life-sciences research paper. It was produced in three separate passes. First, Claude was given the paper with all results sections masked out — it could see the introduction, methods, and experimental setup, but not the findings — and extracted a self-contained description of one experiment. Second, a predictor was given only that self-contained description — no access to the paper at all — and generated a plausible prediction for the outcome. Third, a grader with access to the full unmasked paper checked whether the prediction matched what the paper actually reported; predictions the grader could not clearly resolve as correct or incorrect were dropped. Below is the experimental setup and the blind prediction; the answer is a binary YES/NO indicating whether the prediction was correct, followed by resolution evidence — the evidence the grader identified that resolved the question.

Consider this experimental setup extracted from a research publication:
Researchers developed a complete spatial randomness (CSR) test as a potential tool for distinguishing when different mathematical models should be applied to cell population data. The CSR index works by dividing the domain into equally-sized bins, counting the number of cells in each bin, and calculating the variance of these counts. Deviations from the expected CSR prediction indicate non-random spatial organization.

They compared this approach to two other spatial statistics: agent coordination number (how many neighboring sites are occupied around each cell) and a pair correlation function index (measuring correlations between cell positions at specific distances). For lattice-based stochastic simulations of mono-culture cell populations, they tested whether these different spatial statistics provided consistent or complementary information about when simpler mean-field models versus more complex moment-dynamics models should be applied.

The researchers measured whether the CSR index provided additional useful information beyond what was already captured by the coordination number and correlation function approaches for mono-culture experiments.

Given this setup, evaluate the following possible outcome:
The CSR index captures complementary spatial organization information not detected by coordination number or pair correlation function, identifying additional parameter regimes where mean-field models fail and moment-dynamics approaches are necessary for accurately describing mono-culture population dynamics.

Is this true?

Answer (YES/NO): NO